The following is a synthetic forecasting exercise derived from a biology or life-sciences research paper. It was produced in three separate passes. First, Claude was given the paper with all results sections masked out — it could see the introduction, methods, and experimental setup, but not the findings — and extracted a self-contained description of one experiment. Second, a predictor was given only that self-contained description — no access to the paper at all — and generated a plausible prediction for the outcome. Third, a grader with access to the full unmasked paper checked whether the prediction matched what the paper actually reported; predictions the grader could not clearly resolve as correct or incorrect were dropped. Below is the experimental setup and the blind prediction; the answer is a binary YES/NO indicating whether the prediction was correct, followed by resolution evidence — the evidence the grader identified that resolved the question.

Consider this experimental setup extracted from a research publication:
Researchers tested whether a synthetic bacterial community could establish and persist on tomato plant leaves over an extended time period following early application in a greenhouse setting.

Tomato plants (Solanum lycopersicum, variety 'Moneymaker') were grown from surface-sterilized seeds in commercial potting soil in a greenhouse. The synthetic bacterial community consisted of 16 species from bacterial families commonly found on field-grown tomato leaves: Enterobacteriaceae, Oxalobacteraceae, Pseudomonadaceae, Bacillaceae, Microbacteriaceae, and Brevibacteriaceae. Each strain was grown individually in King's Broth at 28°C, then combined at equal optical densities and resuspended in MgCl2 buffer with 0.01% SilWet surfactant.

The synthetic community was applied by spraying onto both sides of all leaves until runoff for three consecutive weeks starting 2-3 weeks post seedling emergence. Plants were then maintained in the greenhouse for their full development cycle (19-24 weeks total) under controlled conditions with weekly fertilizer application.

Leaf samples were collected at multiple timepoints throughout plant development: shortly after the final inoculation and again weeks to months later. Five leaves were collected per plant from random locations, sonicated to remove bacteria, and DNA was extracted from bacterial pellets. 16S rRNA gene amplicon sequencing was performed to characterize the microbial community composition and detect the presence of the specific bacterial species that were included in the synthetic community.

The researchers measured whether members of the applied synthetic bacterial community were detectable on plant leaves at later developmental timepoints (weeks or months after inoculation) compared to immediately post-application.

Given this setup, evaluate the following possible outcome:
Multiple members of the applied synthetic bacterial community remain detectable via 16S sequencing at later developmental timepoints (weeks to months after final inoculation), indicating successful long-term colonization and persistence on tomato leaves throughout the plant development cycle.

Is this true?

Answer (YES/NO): YES